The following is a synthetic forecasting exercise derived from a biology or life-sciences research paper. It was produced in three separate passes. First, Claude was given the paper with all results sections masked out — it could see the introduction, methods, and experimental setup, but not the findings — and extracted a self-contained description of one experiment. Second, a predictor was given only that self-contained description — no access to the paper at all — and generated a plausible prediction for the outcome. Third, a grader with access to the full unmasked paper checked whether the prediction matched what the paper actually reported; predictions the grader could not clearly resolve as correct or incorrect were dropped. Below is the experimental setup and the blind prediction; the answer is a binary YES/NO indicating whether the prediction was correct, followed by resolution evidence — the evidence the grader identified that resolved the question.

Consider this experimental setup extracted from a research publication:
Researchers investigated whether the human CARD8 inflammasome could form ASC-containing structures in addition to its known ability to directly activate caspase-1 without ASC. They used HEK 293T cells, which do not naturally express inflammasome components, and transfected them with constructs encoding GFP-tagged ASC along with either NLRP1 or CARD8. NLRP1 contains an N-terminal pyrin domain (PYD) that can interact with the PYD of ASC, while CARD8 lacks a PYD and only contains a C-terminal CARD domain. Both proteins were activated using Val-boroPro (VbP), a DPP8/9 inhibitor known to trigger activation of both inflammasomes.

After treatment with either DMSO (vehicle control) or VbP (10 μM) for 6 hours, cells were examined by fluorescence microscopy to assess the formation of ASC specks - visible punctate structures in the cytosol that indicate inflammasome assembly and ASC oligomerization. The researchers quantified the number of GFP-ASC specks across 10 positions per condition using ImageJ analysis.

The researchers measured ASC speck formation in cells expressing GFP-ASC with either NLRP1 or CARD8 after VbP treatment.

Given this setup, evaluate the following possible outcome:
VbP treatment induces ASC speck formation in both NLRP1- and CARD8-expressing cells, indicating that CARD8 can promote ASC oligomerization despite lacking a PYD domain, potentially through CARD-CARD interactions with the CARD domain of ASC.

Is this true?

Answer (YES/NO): NO